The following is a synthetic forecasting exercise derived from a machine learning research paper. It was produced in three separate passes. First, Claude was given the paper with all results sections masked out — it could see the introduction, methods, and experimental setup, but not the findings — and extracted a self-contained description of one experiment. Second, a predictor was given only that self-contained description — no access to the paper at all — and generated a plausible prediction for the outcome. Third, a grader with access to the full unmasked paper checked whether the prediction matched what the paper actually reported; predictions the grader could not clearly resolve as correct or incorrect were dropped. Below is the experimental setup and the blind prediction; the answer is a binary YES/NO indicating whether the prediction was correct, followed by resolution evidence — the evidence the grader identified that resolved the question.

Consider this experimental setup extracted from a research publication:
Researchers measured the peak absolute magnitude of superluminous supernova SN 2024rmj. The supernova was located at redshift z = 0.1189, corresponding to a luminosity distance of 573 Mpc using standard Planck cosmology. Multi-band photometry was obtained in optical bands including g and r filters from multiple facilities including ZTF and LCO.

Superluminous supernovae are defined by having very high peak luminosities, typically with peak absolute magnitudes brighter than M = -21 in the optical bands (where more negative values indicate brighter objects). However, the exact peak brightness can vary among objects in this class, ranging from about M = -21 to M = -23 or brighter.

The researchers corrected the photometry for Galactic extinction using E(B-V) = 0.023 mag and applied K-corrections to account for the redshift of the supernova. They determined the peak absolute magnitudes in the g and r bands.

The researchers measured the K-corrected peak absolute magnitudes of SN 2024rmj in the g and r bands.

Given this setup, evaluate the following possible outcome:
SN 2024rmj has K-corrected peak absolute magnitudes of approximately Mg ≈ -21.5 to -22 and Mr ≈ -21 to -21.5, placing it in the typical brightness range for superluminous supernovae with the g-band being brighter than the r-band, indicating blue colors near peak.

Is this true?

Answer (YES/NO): NO